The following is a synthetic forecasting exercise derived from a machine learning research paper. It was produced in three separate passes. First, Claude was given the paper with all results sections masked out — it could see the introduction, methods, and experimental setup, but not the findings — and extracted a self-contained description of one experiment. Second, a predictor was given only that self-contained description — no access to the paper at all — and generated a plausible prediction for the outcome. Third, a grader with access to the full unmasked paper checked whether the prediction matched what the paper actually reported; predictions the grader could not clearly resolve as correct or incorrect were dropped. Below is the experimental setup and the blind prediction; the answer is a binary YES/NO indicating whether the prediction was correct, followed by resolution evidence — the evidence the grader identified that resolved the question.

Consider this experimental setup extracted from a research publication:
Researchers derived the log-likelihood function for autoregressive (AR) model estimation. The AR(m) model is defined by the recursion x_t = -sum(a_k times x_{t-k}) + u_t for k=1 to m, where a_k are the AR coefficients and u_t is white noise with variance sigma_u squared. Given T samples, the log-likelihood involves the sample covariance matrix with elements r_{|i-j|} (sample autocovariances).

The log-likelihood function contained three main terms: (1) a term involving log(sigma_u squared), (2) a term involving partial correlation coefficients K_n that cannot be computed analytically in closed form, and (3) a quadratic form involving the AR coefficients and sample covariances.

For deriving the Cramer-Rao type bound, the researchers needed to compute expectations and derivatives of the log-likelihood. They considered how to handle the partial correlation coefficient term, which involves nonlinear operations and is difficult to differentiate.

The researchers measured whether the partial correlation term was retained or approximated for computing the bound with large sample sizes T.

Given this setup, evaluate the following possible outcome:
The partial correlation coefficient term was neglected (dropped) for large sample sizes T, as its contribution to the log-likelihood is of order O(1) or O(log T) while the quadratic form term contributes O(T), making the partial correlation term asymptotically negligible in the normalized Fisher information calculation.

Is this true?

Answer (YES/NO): YES